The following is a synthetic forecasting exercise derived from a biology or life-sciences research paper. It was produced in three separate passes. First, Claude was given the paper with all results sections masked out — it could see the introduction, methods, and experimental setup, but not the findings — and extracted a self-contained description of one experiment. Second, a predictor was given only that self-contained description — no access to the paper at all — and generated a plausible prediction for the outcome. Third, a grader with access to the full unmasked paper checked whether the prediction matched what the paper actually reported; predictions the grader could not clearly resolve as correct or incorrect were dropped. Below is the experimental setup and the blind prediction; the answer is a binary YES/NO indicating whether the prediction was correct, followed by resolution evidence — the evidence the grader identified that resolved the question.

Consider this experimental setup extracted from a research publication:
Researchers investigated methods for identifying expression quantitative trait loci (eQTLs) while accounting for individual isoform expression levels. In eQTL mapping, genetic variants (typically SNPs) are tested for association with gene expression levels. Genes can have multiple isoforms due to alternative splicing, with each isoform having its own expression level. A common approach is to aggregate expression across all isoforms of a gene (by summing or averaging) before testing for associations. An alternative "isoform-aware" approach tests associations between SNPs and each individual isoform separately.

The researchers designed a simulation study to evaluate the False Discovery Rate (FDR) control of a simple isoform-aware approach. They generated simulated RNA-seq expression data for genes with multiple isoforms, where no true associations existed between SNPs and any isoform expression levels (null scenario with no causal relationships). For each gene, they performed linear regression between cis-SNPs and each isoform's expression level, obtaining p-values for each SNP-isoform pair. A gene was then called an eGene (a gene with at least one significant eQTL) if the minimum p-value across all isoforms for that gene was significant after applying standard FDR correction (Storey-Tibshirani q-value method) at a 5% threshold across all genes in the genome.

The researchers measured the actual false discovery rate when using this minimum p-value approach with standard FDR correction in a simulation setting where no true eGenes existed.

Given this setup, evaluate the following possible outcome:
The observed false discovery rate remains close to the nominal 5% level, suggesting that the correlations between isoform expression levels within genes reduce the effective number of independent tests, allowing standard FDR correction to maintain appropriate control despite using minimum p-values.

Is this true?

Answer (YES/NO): NO